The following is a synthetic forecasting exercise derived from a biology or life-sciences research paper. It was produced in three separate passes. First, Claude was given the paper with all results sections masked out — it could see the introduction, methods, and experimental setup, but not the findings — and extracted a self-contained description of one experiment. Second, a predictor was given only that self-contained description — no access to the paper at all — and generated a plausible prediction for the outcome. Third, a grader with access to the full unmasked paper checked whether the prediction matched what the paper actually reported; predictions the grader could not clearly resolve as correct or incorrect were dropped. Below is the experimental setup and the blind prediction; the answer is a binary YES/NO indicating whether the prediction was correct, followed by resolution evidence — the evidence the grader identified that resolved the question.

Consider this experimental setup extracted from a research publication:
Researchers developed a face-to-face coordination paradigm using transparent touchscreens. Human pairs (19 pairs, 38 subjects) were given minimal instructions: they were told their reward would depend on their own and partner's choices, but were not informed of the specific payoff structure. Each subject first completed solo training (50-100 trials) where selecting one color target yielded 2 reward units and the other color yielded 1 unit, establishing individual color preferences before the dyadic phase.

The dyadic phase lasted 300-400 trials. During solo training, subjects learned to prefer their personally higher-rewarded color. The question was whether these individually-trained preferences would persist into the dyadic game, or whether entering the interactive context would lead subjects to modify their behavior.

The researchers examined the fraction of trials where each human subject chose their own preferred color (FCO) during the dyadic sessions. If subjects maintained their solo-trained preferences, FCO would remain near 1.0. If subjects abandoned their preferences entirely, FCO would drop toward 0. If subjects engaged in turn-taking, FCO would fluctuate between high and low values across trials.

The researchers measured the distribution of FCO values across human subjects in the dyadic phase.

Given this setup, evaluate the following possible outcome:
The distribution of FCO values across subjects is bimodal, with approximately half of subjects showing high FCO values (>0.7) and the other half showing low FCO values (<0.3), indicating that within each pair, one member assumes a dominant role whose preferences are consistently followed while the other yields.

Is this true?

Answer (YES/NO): NO